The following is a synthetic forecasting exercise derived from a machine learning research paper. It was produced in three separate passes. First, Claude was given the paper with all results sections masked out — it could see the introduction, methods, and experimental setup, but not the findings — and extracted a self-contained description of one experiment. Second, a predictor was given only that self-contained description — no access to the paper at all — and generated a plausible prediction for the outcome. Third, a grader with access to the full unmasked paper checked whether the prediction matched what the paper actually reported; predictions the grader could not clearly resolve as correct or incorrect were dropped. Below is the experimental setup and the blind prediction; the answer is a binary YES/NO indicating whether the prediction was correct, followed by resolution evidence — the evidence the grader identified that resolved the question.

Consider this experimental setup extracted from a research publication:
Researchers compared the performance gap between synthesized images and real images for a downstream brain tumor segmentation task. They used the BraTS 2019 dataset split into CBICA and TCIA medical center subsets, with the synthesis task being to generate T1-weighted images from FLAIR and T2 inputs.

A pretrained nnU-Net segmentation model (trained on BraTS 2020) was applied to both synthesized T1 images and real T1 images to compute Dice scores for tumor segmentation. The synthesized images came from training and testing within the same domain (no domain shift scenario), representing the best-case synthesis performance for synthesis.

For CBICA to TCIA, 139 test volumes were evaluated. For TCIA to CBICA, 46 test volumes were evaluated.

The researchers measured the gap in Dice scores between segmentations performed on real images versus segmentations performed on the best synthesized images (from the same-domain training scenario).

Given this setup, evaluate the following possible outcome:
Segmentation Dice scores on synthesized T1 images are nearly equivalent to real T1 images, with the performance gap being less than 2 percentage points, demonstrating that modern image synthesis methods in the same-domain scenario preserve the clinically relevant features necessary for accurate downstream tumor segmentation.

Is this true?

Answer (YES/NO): NO